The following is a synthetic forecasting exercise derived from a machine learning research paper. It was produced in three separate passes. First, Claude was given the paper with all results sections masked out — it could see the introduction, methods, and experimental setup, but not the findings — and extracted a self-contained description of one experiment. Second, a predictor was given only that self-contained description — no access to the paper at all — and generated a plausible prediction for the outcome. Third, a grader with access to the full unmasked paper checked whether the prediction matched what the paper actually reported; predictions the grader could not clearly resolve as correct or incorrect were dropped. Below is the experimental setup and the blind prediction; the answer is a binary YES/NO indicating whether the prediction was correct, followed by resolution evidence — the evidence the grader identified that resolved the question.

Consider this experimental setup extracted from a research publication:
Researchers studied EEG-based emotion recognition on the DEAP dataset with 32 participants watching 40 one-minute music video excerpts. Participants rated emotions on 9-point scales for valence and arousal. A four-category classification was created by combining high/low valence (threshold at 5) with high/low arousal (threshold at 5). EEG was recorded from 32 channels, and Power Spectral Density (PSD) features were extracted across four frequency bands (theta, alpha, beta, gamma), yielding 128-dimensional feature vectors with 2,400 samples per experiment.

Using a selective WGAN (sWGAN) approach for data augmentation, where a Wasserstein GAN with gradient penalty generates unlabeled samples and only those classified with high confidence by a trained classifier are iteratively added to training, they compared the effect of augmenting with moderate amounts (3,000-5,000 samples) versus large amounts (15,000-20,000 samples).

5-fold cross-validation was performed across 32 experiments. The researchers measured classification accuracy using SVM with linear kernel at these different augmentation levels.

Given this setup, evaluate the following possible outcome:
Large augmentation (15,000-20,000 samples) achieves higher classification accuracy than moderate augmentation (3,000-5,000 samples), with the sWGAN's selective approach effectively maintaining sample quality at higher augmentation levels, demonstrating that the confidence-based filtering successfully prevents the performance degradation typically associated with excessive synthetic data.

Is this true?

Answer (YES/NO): YES